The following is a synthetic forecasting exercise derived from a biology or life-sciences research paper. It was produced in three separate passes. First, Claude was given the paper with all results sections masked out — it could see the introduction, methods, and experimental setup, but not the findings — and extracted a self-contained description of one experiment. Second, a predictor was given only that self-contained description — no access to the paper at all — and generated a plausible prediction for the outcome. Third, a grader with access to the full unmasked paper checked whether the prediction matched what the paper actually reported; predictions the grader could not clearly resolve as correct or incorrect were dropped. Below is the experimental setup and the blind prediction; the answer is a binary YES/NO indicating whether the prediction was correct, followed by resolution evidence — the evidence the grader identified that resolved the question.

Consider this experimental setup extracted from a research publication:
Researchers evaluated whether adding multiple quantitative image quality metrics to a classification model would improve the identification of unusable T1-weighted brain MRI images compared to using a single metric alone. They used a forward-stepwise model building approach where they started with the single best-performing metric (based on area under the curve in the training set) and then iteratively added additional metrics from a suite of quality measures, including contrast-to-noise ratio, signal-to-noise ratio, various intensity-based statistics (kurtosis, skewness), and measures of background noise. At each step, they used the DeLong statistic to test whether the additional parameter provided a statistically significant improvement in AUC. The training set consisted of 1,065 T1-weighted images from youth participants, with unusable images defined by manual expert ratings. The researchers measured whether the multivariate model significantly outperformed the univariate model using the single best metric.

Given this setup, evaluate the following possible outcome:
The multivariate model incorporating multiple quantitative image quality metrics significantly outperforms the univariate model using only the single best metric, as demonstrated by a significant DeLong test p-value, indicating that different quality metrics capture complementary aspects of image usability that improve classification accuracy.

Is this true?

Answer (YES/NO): NO